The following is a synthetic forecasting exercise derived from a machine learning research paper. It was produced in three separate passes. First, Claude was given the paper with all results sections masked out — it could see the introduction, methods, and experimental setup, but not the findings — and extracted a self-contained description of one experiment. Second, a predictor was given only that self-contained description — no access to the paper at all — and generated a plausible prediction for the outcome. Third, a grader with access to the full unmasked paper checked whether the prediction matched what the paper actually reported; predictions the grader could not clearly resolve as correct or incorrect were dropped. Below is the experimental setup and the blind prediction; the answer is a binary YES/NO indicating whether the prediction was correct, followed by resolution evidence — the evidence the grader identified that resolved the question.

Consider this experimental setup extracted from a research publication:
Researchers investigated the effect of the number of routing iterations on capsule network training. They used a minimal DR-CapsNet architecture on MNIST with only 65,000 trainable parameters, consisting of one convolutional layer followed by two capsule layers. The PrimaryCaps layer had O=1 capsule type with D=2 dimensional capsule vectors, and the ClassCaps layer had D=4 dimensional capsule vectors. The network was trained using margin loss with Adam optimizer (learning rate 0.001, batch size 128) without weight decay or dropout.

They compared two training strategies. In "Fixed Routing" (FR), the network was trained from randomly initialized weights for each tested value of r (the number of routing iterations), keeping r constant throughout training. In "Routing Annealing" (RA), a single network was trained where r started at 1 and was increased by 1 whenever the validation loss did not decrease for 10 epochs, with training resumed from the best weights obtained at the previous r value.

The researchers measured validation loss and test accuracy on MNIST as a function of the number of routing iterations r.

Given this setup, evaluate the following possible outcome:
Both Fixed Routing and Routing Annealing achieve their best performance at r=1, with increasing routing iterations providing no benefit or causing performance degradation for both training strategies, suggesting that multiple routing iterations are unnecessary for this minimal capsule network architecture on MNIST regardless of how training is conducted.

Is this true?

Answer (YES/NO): NO